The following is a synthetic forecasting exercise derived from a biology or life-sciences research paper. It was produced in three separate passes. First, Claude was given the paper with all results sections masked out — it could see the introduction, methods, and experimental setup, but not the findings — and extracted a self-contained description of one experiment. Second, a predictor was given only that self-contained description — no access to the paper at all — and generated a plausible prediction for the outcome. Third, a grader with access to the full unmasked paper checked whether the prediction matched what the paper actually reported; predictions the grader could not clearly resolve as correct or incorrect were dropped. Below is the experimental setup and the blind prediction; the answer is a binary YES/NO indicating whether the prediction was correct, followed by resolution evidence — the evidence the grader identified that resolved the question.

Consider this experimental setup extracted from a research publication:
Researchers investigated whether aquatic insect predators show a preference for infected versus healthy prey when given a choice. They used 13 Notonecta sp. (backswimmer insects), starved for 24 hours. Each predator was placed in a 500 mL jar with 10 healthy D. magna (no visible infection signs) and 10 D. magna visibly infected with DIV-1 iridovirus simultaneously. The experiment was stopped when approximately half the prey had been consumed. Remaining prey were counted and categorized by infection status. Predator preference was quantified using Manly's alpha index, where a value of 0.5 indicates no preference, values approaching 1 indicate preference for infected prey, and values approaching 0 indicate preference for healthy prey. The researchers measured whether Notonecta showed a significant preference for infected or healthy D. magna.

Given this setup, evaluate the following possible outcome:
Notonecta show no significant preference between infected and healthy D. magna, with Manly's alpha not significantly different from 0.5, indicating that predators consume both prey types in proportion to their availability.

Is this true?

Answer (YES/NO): YES